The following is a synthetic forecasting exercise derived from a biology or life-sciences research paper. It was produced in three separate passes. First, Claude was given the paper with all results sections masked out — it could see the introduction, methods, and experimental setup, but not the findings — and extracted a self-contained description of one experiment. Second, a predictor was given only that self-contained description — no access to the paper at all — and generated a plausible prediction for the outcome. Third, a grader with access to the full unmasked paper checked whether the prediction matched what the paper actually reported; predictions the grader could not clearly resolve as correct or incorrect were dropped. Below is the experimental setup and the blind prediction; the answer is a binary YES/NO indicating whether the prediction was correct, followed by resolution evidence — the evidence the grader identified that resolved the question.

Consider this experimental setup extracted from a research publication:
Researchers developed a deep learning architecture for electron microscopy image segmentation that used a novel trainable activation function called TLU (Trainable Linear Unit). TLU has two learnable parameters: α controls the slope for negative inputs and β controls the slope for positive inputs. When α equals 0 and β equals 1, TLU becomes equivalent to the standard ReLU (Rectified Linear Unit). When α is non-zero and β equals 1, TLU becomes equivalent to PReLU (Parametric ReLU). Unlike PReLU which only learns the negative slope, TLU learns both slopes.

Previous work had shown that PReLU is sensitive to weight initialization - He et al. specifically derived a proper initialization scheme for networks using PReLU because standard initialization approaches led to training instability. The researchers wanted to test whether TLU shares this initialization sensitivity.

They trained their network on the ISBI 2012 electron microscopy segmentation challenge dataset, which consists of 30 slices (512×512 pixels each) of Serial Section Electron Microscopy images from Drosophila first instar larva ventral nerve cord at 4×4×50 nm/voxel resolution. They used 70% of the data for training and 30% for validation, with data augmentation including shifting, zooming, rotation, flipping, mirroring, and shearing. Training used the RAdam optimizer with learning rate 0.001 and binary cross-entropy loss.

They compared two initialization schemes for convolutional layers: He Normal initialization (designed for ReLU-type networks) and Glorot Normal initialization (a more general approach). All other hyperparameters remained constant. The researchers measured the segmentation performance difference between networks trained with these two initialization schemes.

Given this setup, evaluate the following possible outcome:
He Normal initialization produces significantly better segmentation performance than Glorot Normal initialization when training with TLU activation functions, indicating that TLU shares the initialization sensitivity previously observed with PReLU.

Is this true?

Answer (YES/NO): NO